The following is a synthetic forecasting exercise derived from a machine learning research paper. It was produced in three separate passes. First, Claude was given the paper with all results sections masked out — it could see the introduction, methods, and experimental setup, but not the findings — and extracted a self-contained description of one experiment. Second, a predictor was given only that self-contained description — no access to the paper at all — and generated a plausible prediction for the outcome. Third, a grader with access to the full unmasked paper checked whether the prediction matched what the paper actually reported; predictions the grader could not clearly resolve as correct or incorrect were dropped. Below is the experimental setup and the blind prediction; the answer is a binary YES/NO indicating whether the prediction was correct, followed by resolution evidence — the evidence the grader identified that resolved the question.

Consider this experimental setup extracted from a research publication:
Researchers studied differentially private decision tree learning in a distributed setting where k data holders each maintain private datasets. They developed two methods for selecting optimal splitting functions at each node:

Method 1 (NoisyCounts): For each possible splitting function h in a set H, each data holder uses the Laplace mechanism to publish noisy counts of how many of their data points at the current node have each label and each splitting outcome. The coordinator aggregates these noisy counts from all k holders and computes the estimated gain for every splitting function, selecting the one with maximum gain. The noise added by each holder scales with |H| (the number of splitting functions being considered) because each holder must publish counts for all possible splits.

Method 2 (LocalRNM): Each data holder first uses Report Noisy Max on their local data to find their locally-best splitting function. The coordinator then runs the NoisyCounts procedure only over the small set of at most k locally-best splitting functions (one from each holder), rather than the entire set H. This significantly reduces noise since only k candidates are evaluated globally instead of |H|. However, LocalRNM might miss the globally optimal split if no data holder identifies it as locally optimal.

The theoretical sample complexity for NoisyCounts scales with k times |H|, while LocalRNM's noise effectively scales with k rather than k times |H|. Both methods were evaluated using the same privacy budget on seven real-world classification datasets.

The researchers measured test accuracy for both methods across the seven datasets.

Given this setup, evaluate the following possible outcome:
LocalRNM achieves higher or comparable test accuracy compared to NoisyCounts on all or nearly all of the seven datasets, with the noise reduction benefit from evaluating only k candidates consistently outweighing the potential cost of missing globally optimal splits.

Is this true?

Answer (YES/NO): NO